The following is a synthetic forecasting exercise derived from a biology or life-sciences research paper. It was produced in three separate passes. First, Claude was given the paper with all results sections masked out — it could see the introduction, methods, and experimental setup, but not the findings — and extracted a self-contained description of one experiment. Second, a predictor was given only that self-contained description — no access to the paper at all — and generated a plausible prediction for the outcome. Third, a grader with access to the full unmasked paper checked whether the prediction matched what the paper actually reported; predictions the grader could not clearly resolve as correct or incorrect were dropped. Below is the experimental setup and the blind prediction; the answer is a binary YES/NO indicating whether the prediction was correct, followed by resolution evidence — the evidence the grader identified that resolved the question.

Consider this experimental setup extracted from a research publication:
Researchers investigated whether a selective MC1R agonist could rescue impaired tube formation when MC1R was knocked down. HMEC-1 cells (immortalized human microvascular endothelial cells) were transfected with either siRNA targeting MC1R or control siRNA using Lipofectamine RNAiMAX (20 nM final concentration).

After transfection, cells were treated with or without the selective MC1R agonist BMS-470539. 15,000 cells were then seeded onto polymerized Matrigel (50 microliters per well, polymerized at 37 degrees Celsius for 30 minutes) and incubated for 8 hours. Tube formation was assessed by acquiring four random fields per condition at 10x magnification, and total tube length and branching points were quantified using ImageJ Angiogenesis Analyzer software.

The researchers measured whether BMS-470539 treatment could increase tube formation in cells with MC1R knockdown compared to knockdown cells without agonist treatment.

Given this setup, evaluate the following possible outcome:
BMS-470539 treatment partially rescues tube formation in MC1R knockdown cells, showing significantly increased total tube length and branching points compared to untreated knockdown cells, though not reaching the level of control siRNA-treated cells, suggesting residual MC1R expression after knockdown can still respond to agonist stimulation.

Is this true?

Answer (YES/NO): NO